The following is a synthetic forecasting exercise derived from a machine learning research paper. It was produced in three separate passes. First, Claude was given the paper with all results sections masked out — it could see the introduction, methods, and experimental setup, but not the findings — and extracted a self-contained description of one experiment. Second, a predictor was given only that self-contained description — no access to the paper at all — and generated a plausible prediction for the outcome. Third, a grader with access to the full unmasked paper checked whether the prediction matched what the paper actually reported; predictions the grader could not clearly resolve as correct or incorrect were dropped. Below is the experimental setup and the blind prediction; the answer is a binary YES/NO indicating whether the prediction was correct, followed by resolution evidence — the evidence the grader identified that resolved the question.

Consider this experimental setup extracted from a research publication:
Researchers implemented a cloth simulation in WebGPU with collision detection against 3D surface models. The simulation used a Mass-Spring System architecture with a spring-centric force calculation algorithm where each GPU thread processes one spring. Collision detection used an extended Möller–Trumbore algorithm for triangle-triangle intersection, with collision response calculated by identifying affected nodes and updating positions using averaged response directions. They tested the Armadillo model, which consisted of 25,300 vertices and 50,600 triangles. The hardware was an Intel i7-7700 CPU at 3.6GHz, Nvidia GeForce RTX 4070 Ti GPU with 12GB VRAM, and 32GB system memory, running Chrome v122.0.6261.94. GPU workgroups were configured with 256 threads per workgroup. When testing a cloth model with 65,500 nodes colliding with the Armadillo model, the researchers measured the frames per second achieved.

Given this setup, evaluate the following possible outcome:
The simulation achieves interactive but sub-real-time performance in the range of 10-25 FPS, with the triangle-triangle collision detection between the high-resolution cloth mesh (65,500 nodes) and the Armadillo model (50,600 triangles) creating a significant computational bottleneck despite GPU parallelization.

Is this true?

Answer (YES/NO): NO